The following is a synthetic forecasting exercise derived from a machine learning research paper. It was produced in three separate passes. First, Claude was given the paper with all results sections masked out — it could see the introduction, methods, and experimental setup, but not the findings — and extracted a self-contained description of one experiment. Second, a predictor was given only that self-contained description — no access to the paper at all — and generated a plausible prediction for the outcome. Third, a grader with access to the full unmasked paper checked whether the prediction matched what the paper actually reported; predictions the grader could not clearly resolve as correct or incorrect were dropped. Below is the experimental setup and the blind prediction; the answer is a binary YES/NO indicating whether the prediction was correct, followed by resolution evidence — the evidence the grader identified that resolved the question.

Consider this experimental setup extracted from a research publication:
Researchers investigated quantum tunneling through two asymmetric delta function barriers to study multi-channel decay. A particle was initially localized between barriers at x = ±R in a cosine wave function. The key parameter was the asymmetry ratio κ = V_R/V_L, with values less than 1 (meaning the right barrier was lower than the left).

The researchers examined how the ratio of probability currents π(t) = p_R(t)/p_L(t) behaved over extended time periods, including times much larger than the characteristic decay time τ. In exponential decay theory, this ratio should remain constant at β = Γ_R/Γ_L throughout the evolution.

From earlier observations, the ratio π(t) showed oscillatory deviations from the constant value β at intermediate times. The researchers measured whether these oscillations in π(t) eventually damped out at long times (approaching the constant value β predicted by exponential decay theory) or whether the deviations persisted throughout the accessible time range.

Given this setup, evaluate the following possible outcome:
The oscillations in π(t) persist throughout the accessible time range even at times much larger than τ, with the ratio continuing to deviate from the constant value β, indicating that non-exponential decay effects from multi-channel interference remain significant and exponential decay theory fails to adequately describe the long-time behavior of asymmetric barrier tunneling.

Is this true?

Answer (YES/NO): YES